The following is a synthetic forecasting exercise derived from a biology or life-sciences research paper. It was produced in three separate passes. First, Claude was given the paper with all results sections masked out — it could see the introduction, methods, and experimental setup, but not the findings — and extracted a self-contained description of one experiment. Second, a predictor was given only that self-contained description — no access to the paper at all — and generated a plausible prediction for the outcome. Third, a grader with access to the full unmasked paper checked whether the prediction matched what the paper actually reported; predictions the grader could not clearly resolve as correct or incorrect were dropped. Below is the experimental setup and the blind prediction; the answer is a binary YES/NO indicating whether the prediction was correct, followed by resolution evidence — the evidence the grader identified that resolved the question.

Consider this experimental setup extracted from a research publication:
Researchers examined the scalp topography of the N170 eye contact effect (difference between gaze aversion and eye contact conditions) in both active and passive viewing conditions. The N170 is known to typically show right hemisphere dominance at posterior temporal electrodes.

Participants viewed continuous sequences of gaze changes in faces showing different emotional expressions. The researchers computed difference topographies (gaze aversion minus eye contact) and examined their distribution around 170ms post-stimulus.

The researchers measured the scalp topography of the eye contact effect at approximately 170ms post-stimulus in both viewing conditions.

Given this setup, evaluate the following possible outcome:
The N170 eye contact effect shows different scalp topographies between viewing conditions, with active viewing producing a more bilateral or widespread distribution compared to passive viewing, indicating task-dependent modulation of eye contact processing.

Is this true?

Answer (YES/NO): NO